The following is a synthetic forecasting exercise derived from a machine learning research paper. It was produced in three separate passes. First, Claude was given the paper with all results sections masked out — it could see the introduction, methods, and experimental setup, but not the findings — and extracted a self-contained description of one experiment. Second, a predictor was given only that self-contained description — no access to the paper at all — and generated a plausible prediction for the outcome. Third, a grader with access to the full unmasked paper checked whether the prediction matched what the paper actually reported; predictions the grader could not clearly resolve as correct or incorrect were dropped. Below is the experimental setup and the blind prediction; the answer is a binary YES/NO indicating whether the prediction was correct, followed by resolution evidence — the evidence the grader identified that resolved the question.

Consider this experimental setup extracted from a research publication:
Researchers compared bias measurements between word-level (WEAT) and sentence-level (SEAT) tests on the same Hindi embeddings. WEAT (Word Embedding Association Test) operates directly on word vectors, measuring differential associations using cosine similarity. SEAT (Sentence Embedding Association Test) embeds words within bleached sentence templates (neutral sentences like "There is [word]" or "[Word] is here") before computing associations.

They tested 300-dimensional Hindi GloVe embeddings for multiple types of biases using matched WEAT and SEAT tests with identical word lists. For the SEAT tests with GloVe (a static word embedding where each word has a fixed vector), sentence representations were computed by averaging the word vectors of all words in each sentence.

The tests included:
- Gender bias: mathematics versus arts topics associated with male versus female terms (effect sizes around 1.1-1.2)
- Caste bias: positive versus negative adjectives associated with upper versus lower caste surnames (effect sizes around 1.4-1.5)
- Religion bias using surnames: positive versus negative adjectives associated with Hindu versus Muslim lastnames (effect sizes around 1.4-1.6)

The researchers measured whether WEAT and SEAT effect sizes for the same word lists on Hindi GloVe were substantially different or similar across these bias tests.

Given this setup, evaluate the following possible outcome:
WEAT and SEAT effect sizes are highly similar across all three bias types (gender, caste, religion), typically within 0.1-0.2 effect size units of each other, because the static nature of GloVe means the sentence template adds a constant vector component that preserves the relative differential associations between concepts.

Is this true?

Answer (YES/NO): YES